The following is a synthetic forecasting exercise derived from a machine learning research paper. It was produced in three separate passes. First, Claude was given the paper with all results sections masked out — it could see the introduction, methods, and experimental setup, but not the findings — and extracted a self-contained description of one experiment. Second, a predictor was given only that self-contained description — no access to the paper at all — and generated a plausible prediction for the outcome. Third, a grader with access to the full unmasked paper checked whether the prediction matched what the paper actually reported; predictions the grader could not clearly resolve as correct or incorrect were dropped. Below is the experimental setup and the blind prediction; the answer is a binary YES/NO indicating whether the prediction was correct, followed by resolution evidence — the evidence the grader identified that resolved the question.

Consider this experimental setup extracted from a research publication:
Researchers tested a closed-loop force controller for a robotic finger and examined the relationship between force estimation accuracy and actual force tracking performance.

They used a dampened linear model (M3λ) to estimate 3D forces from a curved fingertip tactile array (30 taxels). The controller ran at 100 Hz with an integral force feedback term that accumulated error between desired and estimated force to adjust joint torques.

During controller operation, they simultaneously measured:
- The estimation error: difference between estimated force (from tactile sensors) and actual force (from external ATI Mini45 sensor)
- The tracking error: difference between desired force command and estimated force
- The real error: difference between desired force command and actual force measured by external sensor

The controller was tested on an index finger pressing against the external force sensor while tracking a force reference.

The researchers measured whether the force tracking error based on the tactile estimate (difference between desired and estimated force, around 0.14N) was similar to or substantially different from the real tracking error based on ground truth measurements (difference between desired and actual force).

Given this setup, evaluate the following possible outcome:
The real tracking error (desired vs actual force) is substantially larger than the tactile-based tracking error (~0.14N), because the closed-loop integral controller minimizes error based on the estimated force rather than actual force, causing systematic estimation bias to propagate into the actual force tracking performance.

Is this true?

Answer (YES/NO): NO